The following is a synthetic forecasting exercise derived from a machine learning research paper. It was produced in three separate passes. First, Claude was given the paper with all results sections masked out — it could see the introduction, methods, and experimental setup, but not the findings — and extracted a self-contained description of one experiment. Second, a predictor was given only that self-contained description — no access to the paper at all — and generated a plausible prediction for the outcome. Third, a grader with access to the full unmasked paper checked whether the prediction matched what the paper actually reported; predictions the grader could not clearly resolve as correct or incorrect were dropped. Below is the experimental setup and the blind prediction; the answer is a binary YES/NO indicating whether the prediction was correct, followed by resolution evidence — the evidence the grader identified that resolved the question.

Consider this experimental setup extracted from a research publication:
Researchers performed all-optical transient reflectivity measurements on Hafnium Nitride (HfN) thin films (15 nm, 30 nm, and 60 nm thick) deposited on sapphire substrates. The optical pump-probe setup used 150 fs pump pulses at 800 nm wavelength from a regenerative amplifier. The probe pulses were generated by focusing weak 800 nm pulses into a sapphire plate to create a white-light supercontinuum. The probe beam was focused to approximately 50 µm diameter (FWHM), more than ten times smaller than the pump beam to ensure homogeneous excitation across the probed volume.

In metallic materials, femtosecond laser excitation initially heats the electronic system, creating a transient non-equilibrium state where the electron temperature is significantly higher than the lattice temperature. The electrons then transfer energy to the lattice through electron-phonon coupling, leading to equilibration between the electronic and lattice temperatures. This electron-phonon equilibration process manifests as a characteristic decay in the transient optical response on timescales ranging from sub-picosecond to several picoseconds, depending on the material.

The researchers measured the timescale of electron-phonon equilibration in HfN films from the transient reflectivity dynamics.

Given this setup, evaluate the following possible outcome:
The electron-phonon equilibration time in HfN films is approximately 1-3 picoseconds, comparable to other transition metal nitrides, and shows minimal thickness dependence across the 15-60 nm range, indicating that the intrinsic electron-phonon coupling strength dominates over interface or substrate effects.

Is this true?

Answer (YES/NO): NO